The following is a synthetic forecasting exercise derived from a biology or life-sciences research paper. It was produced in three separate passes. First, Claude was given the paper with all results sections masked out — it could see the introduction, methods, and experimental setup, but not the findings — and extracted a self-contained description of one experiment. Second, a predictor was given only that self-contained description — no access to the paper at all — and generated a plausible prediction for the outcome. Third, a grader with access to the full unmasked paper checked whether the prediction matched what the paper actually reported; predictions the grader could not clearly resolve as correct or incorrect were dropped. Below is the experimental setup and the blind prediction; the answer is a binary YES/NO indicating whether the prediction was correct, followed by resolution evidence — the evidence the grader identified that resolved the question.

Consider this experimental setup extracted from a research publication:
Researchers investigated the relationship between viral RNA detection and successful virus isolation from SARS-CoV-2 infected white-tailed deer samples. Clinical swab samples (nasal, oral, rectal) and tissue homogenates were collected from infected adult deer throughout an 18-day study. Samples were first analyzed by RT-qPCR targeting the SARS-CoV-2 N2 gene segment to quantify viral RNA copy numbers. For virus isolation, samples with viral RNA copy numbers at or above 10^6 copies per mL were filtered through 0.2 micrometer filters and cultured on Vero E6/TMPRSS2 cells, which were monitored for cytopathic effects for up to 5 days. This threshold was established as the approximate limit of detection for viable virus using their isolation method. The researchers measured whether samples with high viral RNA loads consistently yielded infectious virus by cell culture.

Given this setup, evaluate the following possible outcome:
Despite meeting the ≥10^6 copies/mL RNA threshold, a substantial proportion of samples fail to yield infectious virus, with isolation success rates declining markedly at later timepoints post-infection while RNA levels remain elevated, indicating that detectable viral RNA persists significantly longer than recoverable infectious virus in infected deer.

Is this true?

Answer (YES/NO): YES